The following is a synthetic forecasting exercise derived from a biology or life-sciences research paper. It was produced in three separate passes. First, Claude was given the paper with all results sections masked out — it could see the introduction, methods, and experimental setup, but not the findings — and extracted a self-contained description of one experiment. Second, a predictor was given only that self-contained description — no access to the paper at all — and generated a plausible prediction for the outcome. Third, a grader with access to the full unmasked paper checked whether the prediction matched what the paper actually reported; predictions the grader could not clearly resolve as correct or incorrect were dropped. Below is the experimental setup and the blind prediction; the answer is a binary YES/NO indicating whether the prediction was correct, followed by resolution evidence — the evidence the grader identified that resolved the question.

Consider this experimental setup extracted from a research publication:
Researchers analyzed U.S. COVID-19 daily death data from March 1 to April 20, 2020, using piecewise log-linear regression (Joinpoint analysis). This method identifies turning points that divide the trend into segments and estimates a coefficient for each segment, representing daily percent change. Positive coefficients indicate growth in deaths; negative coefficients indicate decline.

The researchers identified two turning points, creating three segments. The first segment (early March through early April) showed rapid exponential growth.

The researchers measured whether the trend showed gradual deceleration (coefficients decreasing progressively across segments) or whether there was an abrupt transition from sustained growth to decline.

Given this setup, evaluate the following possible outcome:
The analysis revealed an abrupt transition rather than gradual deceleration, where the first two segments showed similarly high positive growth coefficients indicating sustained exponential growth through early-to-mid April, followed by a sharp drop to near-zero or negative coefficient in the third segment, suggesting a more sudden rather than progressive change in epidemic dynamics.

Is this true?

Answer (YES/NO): NO